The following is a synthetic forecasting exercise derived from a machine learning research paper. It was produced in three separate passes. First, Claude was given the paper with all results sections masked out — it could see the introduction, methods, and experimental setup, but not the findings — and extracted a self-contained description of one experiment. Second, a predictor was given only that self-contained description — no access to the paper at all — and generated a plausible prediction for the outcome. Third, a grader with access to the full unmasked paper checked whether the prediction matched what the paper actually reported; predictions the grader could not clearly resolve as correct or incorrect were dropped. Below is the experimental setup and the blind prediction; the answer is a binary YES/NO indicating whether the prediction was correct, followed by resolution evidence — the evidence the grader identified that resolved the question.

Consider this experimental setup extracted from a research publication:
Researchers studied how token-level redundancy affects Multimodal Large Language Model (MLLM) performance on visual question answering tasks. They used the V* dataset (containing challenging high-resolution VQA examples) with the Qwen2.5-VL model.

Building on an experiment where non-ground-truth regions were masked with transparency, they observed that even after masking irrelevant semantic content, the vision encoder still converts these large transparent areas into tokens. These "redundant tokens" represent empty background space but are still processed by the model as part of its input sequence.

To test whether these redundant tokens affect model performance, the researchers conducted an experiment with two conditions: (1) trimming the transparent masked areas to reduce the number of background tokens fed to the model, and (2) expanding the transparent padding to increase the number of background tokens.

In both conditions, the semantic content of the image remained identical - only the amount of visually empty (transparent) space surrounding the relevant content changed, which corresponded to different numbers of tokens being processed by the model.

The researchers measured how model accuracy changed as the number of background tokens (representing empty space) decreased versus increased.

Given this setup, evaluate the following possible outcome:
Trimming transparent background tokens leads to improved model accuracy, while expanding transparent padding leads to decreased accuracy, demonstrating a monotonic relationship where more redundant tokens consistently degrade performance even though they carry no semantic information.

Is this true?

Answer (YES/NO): YES